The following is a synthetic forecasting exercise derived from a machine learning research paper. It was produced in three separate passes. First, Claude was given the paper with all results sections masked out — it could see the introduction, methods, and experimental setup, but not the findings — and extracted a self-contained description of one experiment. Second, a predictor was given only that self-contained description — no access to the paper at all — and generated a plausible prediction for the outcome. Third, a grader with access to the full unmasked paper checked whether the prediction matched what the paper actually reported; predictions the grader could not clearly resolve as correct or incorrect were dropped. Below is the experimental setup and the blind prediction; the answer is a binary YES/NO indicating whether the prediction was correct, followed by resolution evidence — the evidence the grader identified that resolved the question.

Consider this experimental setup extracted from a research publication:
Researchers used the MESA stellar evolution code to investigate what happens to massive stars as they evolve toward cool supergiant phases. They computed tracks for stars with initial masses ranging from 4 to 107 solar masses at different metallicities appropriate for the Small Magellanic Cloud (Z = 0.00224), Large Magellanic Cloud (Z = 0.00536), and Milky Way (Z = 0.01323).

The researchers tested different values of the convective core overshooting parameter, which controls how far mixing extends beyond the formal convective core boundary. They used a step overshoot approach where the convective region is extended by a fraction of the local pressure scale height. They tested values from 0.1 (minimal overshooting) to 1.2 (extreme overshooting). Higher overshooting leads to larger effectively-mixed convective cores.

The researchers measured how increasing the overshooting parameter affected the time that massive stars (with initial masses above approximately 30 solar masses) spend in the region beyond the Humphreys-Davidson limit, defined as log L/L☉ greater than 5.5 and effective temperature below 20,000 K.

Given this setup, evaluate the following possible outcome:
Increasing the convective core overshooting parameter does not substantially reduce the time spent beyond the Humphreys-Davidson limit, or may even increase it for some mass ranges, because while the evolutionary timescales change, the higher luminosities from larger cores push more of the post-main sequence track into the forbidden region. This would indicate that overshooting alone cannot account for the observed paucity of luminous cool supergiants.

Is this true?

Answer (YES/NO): NO